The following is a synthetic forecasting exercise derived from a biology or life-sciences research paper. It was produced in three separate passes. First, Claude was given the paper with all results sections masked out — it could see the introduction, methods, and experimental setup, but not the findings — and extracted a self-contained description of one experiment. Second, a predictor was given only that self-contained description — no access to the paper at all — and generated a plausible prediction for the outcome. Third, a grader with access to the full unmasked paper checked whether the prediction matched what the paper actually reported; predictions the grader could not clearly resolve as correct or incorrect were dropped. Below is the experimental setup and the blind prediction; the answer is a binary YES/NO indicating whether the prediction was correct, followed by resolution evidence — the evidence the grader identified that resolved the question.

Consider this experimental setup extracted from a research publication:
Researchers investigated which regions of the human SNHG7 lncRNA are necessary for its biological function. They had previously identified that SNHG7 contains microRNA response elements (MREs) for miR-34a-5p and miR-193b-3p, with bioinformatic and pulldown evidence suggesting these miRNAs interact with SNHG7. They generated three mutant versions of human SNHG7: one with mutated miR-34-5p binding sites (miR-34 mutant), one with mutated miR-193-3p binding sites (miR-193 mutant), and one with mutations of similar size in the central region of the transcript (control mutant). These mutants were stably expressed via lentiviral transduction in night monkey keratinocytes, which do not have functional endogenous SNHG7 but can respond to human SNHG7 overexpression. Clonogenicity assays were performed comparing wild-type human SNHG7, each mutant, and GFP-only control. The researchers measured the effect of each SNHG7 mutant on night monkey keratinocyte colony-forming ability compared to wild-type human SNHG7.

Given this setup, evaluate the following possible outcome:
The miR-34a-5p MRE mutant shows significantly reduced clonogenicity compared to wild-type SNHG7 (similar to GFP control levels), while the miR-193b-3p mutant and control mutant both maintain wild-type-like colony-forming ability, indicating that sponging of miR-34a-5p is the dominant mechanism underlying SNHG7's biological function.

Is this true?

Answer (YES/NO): YES